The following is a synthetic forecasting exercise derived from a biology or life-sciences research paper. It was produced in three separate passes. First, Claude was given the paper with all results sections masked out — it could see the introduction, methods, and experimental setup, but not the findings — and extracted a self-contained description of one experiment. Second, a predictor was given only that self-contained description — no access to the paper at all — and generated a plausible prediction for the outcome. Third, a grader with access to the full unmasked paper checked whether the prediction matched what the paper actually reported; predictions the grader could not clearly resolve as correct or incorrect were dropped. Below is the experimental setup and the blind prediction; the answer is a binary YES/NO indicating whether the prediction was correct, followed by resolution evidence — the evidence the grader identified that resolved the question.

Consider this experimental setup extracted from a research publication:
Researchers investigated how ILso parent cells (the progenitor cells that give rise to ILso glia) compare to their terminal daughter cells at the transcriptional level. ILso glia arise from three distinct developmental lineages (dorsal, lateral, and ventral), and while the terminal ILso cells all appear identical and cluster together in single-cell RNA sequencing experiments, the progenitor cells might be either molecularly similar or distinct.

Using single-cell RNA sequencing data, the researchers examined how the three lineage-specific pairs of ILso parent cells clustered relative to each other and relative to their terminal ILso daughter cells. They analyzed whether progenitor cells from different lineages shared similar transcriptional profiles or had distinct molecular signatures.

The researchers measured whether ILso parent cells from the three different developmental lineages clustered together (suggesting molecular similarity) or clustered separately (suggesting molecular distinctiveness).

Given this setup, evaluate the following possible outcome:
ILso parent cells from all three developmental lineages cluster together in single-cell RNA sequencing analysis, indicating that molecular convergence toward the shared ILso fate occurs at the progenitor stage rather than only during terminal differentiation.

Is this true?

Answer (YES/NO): NO